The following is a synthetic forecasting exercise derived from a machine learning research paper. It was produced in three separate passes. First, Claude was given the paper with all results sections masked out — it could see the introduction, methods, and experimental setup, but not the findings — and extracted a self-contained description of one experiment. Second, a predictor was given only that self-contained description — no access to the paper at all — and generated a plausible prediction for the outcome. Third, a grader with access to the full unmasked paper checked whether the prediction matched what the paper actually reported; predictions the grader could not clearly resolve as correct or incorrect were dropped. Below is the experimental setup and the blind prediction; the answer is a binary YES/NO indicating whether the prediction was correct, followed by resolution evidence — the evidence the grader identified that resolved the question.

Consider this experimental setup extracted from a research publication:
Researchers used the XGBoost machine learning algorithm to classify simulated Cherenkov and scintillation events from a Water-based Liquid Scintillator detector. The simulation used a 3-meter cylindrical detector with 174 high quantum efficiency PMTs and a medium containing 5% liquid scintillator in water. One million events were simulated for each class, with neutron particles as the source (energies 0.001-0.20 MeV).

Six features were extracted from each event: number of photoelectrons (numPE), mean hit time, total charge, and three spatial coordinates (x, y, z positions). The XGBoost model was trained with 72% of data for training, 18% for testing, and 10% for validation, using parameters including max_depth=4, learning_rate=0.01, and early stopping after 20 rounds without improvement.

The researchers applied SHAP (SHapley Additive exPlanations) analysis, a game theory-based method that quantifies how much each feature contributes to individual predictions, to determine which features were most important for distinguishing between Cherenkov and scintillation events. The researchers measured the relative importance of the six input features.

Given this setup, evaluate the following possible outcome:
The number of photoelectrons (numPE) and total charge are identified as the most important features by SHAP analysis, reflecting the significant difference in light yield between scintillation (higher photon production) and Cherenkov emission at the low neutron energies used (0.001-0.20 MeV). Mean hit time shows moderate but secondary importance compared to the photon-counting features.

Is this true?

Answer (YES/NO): NO